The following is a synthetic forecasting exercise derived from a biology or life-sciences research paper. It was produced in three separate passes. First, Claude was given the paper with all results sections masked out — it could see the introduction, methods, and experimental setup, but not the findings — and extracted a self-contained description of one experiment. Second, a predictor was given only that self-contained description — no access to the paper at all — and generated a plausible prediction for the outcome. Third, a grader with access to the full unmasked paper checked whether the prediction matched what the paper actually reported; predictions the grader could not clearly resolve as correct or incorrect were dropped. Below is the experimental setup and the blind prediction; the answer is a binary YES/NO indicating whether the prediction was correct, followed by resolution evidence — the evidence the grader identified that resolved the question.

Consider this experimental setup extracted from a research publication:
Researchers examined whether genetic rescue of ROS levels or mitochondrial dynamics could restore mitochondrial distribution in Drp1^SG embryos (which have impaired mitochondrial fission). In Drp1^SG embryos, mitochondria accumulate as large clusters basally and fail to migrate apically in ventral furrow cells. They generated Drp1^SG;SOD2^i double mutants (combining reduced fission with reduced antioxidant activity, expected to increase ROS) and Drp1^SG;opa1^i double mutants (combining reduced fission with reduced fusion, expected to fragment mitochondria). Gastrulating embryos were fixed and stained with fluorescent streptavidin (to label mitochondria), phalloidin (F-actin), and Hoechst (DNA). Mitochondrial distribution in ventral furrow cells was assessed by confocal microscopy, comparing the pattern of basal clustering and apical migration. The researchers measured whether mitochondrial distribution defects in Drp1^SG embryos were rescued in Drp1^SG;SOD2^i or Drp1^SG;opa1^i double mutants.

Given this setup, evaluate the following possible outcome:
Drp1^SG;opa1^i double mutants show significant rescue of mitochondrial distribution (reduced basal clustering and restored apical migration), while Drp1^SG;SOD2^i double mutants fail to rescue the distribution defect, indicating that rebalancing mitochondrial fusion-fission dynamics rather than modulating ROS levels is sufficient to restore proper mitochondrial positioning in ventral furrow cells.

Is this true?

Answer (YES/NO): NO